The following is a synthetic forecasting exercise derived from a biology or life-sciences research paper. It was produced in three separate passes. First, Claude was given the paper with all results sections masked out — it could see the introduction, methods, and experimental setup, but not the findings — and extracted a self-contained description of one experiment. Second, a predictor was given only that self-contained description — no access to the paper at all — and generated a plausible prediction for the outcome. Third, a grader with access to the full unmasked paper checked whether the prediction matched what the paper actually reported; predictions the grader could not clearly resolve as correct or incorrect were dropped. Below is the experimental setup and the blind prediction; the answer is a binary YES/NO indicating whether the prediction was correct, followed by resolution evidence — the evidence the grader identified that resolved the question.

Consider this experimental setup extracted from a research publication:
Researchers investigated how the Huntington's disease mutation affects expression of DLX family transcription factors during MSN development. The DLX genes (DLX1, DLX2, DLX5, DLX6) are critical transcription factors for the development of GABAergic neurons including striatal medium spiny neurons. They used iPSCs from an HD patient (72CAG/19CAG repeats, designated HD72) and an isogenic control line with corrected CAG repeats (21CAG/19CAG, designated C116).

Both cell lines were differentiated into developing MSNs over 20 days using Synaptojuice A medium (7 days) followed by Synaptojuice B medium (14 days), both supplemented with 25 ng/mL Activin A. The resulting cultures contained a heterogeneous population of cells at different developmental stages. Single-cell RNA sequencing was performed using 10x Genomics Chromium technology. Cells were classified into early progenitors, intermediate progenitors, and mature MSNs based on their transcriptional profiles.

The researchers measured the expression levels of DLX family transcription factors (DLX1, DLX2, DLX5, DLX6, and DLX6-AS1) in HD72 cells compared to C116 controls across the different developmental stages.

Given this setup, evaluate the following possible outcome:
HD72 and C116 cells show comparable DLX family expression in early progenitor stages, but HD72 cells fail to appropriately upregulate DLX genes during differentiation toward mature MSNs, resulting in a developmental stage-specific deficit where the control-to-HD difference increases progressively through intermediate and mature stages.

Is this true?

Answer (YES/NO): YES